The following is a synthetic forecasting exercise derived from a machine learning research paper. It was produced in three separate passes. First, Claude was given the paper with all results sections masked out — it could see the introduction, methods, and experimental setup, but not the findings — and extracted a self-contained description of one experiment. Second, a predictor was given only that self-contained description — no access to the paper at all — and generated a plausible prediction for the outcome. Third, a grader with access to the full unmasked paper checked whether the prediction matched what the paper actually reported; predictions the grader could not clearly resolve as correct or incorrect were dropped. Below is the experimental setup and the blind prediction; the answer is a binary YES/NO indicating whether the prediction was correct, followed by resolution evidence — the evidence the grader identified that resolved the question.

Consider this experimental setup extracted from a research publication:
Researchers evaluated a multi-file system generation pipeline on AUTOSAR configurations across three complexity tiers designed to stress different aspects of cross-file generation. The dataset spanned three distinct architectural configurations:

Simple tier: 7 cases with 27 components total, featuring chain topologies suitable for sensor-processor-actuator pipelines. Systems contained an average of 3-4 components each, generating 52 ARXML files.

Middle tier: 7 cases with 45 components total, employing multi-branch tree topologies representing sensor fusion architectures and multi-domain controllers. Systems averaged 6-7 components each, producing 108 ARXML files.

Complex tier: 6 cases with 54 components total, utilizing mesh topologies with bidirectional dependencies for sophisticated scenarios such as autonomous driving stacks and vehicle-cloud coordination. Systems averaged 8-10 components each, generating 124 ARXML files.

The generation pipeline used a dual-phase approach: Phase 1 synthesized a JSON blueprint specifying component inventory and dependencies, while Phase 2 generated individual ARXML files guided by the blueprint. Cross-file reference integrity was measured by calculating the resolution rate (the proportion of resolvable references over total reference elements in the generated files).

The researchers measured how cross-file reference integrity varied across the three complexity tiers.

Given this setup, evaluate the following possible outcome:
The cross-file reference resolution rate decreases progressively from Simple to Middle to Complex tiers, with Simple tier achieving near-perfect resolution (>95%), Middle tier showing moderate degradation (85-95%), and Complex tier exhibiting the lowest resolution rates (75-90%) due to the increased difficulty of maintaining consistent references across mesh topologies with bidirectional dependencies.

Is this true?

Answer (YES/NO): NO